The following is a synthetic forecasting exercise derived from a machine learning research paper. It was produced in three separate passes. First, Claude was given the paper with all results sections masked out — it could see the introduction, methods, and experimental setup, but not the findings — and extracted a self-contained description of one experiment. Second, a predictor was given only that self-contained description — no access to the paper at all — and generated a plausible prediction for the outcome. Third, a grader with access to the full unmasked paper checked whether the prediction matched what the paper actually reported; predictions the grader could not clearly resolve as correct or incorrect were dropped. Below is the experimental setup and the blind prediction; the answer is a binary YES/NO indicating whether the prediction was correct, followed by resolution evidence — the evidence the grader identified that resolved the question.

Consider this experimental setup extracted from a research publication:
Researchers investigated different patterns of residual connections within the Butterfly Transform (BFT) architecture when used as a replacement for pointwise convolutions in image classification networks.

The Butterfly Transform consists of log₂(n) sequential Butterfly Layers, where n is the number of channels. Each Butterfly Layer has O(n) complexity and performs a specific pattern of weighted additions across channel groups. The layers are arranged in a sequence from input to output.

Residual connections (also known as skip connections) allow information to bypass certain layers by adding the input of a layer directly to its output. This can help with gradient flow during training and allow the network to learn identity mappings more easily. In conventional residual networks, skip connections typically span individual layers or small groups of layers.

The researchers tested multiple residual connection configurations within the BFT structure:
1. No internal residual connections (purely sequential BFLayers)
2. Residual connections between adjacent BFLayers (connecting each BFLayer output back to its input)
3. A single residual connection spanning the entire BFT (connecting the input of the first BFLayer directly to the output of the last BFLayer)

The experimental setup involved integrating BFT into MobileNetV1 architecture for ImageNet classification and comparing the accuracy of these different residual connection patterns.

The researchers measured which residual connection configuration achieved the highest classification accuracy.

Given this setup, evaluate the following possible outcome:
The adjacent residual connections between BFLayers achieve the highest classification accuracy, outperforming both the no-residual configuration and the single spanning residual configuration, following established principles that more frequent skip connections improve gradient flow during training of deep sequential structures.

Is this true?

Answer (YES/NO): NO